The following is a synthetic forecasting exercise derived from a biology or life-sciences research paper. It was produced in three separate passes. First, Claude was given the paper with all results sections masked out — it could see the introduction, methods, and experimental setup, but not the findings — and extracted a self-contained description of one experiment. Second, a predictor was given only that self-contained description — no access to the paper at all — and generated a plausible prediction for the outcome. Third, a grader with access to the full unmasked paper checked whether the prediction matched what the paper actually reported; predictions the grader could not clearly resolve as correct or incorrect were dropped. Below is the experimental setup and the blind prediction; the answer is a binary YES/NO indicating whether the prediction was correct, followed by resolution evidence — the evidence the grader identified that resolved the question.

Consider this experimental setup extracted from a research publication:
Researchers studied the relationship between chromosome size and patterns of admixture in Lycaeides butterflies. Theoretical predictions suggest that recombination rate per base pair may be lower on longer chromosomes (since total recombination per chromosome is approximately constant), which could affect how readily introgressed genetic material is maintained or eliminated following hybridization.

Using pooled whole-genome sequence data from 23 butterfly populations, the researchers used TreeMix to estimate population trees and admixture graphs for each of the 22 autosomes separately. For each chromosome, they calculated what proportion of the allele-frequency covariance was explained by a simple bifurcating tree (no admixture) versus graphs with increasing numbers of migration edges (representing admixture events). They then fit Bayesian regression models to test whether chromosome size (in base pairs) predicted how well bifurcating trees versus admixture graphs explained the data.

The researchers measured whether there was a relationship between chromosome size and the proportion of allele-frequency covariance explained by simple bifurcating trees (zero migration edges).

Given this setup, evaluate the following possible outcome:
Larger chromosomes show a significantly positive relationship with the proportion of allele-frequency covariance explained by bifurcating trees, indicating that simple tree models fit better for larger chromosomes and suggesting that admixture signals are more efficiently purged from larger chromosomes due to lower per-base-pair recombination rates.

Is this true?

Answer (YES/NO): NO